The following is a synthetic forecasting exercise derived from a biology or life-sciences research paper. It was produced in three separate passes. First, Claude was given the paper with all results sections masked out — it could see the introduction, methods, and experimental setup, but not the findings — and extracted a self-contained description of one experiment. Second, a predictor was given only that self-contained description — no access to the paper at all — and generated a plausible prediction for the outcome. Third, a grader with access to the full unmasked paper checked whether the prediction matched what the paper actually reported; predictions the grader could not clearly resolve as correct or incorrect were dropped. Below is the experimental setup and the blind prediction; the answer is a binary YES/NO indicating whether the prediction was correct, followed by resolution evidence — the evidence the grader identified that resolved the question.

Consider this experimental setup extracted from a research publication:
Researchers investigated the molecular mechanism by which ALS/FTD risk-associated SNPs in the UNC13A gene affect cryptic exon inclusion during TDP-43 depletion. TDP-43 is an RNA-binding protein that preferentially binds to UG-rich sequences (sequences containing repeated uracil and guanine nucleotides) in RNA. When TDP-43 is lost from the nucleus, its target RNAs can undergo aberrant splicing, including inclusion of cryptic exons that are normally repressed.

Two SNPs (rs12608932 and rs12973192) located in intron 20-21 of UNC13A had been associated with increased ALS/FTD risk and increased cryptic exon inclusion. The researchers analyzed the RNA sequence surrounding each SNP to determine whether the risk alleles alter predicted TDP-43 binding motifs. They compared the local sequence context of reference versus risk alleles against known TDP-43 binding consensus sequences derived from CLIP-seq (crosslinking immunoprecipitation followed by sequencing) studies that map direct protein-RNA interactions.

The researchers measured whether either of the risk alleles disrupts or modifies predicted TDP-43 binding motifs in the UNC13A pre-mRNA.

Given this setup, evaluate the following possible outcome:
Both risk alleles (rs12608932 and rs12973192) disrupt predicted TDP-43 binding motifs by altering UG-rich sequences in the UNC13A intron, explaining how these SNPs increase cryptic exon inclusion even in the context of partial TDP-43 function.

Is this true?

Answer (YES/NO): NO